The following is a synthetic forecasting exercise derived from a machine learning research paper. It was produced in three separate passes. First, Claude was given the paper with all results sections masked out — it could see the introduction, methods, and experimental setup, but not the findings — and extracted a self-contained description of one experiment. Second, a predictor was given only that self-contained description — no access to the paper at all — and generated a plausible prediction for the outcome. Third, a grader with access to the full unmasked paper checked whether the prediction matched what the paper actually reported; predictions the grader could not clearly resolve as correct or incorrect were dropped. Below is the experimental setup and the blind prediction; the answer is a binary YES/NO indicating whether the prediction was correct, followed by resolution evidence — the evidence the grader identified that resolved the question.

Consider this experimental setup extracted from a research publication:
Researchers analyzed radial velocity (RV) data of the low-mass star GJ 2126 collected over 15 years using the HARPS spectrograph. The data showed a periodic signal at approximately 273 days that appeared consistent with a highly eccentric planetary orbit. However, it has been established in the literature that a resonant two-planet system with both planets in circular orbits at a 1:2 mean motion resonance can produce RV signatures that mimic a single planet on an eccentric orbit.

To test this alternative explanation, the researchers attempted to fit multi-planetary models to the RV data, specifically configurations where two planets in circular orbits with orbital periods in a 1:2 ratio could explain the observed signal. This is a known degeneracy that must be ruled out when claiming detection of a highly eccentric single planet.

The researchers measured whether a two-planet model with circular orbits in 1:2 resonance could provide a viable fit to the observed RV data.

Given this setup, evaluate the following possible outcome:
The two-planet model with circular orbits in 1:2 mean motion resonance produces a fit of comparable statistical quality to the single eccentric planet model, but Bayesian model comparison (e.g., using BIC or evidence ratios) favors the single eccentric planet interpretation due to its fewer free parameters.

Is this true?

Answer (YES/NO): NO